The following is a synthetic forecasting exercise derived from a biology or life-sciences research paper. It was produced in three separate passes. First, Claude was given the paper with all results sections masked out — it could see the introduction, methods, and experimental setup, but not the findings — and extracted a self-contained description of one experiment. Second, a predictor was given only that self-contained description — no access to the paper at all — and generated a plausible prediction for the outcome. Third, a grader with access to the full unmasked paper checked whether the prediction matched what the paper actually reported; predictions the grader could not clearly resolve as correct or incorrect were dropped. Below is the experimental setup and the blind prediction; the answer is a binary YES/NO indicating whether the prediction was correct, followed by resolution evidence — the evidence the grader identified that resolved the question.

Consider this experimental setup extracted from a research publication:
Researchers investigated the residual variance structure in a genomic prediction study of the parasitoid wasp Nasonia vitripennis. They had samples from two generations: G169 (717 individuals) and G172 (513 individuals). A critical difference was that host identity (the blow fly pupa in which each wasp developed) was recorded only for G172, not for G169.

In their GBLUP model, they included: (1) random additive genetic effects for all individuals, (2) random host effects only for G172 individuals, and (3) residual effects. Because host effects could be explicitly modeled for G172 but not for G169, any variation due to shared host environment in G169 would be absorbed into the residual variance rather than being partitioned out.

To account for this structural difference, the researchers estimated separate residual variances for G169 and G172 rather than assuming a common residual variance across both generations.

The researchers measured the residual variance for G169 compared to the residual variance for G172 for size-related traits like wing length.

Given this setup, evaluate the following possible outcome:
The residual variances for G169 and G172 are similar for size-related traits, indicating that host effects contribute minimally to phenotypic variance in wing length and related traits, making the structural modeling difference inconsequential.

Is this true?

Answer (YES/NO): NO